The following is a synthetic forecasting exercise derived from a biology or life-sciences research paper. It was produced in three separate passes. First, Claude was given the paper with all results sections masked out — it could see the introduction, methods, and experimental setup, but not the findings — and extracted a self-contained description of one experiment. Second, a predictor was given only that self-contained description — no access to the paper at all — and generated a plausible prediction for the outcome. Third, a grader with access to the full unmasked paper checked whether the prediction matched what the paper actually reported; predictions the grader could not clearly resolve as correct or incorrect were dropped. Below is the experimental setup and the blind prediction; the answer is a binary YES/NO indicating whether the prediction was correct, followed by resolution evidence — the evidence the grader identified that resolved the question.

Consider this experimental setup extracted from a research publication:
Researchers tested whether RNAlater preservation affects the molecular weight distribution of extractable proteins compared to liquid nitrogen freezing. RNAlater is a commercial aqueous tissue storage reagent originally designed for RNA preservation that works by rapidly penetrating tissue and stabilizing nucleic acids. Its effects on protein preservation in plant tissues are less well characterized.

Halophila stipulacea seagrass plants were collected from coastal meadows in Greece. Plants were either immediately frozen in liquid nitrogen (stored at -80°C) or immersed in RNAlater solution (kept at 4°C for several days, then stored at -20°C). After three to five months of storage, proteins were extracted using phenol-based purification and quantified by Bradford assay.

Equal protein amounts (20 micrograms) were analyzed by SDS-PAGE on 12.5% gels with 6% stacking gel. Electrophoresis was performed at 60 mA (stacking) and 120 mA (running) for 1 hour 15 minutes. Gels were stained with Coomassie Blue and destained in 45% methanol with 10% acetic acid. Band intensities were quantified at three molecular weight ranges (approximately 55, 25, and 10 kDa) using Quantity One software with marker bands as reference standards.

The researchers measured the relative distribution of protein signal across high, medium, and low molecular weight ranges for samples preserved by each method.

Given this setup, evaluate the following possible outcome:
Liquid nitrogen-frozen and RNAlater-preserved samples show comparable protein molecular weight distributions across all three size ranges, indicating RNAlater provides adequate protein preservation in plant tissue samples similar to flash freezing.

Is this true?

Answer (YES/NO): NO